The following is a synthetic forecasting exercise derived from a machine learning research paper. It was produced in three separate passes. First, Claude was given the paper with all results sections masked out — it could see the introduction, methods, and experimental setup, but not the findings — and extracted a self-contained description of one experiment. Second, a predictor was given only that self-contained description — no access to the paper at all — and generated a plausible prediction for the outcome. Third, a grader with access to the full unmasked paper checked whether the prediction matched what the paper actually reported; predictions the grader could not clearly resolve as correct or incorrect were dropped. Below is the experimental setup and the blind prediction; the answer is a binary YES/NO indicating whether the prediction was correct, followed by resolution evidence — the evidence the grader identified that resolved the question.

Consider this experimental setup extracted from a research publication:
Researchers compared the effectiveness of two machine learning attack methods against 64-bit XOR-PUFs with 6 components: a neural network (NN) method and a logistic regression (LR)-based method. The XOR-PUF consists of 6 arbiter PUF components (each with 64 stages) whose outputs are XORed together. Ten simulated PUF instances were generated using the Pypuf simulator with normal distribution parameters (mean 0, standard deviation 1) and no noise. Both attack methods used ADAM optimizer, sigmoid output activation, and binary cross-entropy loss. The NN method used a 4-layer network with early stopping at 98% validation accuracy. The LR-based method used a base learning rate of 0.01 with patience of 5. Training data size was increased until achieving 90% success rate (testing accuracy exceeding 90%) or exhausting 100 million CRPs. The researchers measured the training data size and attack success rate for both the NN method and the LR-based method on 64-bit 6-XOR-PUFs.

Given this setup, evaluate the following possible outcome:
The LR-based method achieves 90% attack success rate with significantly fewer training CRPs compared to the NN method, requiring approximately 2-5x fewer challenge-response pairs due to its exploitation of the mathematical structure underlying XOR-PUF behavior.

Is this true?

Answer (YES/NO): NO